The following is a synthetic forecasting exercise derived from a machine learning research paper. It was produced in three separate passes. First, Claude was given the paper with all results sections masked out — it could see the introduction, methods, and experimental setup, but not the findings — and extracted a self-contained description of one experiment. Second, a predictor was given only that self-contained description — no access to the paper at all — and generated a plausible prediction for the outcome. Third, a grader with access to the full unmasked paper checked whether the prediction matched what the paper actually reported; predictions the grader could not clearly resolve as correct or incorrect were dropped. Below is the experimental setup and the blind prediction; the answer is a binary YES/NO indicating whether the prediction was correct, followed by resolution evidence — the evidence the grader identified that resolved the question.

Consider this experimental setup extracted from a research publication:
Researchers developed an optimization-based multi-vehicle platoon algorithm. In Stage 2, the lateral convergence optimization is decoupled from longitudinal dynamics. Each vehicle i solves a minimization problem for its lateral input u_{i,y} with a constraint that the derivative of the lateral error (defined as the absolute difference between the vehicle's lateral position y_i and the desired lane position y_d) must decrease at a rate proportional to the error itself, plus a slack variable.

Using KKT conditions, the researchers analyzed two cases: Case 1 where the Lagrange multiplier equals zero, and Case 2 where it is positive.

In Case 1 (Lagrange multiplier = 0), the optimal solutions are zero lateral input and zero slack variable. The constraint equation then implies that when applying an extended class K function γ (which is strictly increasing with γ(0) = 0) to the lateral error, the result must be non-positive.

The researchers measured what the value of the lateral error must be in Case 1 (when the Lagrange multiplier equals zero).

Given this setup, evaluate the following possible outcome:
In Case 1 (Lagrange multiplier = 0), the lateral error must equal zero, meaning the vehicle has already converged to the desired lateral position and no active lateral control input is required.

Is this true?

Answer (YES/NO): YES